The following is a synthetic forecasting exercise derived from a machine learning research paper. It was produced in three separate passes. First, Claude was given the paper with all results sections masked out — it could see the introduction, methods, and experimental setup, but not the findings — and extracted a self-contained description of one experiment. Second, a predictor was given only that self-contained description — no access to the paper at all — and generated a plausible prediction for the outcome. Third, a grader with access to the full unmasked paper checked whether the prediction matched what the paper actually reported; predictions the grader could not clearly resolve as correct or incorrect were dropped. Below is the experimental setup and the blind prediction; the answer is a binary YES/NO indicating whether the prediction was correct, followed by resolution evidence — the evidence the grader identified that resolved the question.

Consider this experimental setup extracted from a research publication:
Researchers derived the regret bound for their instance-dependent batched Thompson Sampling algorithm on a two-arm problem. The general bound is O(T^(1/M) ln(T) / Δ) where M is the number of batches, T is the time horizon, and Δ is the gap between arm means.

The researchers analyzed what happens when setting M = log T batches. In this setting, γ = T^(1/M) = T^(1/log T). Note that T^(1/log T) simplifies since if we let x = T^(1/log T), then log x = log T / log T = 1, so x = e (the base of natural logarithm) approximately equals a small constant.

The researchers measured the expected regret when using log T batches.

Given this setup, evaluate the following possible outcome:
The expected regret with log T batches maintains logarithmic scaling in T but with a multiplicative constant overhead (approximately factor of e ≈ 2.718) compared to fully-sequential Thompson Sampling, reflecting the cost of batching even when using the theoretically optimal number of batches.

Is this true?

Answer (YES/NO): NO